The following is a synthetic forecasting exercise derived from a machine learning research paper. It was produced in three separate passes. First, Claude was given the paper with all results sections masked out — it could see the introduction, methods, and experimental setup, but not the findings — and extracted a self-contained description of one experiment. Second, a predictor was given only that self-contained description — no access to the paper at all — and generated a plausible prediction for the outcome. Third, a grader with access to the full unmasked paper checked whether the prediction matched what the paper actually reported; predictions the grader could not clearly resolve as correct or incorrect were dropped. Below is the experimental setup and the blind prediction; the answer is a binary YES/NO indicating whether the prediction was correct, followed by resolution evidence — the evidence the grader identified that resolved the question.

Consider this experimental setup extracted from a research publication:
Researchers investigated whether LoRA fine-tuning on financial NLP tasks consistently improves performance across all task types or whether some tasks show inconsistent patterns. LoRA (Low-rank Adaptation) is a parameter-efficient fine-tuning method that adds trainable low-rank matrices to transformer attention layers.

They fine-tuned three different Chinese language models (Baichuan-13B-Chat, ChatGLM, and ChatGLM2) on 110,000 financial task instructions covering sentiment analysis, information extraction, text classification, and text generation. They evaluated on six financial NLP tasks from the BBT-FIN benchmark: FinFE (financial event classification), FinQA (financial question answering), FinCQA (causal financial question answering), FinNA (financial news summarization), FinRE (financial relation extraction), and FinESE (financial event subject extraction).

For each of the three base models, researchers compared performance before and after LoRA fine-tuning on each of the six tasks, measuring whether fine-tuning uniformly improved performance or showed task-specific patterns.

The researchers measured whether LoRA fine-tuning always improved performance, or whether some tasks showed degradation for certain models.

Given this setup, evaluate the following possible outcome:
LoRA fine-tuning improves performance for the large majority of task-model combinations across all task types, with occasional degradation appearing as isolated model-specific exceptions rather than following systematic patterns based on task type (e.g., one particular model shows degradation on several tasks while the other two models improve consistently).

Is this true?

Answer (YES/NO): NO